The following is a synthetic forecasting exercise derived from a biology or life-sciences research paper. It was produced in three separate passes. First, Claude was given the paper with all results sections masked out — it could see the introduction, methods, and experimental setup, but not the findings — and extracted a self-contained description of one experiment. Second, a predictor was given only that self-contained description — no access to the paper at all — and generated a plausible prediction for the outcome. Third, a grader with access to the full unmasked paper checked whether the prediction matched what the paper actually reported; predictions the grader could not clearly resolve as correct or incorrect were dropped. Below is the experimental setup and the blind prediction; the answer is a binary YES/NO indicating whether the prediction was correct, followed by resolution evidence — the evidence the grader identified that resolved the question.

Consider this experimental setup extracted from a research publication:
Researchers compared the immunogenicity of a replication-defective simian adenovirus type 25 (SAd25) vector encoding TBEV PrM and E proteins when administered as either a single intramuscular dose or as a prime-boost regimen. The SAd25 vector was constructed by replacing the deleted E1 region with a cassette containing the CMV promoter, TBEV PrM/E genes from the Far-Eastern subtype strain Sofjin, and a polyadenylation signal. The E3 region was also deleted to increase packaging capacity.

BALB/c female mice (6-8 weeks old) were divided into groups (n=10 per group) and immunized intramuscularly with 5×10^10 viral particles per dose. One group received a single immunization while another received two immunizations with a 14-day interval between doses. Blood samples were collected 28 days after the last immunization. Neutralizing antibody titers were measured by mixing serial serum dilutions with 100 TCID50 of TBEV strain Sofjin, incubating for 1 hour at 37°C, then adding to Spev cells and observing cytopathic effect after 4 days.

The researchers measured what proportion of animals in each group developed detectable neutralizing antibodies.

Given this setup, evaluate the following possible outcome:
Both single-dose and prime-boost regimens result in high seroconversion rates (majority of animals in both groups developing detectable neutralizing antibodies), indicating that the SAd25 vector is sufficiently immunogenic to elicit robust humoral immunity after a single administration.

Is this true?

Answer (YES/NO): NO